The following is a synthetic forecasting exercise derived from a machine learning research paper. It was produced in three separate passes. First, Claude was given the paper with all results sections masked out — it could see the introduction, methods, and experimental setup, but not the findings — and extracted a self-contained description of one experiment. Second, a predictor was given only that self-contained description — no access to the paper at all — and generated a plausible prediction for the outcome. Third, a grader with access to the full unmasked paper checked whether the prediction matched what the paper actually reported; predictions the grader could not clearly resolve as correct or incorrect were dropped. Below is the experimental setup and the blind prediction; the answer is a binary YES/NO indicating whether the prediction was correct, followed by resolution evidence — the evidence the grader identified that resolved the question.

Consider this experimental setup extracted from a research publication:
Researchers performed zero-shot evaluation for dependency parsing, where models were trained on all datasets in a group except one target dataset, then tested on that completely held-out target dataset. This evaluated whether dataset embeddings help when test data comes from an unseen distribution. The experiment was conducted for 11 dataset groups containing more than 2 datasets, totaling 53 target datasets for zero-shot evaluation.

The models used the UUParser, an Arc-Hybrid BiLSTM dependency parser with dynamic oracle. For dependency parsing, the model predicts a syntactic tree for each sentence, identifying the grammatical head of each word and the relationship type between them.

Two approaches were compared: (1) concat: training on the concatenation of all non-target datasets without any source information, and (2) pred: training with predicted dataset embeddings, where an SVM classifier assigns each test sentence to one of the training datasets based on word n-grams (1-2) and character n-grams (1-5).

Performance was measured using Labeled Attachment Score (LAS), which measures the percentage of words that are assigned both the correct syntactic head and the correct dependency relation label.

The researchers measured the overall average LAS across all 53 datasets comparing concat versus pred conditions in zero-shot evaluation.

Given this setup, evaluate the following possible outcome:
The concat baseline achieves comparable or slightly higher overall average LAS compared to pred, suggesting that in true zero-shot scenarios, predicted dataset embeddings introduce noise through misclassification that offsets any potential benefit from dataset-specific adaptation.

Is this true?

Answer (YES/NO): NO